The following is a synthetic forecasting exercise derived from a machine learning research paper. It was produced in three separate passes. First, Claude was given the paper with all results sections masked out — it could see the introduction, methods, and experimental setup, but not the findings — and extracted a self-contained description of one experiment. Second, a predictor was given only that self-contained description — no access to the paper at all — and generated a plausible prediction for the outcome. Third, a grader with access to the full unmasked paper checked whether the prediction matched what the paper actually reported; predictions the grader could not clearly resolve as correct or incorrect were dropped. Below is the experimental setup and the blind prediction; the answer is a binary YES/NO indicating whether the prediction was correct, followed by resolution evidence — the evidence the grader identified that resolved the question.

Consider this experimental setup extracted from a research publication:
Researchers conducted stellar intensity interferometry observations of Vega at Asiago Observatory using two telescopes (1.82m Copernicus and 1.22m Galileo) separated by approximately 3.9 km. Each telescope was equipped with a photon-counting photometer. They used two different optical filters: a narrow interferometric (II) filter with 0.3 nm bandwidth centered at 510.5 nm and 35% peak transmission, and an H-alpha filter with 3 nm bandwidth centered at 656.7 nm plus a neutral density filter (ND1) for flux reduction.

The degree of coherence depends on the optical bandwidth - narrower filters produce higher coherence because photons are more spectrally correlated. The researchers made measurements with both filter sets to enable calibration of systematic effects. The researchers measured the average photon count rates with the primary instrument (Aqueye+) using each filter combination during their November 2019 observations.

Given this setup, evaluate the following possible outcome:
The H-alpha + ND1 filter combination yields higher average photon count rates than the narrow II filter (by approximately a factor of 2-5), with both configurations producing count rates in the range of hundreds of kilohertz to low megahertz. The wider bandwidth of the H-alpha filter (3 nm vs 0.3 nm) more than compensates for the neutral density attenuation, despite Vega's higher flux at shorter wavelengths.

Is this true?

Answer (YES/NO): NO